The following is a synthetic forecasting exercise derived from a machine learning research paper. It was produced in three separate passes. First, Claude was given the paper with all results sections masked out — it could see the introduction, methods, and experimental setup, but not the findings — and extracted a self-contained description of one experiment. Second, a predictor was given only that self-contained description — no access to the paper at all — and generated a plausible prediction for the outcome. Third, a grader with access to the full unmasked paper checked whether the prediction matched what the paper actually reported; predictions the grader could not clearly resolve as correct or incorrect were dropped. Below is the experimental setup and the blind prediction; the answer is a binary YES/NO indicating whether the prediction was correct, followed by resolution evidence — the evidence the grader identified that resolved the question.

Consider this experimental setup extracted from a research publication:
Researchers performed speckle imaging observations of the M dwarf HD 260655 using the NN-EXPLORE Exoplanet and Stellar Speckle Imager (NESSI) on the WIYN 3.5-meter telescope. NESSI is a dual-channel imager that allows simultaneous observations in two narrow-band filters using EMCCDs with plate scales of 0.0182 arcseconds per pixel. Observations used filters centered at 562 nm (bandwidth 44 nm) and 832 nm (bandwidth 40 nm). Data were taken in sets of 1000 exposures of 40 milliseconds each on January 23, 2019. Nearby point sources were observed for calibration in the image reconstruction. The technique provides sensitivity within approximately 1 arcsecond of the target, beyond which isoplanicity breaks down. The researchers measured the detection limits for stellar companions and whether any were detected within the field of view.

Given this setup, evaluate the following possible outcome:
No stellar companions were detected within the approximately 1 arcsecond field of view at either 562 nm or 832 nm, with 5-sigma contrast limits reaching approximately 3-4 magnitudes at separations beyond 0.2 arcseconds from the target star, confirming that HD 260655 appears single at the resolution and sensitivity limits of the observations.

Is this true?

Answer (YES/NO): NO